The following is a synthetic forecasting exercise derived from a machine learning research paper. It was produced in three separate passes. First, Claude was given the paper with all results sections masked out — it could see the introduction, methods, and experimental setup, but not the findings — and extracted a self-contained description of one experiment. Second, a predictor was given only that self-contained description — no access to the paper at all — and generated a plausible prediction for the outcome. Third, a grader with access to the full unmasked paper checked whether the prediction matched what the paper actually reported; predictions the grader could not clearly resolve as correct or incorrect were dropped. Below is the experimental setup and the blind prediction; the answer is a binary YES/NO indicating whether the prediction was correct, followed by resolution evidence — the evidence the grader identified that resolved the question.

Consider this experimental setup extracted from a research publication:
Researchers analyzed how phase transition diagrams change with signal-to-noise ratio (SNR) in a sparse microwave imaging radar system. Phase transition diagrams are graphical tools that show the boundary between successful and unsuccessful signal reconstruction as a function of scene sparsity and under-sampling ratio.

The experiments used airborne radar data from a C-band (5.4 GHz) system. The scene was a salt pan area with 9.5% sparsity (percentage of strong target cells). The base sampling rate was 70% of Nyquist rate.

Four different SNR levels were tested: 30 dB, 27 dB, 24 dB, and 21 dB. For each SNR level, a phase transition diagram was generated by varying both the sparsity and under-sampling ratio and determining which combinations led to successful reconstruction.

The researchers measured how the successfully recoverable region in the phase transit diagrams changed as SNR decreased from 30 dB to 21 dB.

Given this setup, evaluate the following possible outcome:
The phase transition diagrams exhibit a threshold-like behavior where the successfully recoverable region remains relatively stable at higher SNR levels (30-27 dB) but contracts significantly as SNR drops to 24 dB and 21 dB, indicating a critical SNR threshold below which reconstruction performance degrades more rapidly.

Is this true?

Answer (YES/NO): YES